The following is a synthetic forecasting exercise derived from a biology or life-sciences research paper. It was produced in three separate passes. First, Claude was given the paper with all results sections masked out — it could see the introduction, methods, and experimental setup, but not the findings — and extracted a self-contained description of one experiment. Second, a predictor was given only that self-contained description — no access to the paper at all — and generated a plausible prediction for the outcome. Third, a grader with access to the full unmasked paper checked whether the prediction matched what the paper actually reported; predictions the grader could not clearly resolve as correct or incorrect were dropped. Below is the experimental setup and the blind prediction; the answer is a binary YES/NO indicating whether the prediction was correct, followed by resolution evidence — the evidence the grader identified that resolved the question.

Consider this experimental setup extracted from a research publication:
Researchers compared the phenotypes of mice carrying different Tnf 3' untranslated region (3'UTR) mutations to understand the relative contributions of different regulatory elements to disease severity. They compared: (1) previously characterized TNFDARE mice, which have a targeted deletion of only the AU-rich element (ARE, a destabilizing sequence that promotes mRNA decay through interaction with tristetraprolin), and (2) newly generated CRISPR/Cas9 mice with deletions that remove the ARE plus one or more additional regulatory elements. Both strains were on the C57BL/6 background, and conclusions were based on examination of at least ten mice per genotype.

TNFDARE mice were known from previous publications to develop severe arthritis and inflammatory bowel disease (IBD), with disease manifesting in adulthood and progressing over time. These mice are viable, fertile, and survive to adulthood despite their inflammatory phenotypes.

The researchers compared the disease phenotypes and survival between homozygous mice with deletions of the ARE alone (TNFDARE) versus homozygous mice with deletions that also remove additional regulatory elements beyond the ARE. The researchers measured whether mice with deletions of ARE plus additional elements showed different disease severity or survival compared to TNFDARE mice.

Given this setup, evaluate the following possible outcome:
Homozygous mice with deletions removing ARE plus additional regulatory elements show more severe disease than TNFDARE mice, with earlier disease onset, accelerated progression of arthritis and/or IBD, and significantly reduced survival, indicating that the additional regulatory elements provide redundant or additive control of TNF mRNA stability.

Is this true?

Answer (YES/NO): YES